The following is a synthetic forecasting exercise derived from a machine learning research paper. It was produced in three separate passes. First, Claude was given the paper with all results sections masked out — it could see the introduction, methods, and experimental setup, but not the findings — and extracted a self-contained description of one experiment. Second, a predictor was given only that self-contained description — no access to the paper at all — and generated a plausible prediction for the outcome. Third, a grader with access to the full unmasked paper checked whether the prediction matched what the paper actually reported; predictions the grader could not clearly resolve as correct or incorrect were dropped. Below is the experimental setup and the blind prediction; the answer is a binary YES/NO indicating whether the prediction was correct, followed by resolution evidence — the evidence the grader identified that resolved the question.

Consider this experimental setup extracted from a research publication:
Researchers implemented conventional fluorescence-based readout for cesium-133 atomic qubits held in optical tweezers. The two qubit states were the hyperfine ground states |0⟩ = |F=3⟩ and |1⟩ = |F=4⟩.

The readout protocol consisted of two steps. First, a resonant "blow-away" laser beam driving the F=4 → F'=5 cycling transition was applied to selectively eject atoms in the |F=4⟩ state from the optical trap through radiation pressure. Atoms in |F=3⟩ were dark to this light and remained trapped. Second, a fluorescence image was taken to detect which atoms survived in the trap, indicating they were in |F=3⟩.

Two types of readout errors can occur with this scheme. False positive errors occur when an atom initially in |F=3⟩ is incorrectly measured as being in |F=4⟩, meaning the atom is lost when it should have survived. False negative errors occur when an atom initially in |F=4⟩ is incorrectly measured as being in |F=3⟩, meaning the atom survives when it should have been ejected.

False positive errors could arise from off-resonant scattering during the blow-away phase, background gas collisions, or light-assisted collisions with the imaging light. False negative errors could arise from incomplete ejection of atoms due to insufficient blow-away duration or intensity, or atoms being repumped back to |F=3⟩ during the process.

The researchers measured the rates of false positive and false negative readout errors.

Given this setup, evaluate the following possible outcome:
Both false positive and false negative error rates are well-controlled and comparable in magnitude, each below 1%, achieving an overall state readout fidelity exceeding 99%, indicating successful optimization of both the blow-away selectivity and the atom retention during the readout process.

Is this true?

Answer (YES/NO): NO